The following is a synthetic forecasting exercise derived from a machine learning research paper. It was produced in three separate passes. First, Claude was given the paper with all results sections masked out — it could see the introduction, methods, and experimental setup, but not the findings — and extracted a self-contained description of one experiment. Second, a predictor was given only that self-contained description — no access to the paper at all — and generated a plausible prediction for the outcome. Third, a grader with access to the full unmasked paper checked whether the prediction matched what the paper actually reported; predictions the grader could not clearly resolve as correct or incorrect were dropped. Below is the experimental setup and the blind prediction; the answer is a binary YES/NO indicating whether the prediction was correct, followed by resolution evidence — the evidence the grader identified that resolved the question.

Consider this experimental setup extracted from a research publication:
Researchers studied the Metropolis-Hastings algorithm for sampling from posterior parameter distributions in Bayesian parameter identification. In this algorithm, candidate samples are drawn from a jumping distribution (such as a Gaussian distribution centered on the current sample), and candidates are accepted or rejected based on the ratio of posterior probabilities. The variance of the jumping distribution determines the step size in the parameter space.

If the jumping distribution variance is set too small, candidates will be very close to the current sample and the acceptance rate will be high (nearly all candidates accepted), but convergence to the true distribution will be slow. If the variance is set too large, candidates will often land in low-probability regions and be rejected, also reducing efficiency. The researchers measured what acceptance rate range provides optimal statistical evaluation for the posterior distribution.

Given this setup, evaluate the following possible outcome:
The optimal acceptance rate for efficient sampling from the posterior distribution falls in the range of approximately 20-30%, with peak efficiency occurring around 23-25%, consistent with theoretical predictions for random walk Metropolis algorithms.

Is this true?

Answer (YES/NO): NO